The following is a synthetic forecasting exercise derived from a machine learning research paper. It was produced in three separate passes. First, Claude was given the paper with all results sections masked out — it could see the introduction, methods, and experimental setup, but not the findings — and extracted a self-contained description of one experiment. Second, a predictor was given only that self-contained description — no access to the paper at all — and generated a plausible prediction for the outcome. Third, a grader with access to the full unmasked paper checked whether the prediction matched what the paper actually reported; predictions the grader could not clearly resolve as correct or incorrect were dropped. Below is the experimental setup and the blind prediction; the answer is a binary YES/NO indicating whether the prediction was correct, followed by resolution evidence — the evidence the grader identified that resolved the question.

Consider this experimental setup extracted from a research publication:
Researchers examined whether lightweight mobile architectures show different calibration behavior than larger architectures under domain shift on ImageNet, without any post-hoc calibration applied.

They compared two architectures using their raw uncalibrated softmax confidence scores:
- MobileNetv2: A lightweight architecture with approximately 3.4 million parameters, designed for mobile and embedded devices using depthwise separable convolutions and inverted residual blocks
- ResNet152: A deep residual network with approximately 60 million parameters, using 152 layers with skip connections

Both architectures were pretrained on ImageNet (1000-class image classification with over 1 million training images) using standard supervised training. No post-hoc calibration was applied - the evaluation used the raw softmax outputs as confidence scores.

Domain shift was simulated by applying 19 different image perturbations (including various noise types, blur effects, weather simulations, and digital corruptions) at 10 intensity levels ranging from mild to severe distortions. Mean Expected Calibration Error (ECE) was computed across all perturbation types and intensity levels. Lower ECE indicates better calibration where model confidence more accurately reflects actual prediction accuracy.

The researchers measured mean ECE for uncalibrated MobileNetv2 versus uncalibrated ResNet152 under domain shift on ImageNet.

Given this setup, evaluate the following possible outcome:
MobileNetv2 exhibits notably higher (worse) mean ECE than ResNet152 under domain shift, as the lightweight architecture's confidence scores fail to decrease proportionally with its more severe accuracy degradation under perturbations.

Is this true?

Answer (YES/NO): NO